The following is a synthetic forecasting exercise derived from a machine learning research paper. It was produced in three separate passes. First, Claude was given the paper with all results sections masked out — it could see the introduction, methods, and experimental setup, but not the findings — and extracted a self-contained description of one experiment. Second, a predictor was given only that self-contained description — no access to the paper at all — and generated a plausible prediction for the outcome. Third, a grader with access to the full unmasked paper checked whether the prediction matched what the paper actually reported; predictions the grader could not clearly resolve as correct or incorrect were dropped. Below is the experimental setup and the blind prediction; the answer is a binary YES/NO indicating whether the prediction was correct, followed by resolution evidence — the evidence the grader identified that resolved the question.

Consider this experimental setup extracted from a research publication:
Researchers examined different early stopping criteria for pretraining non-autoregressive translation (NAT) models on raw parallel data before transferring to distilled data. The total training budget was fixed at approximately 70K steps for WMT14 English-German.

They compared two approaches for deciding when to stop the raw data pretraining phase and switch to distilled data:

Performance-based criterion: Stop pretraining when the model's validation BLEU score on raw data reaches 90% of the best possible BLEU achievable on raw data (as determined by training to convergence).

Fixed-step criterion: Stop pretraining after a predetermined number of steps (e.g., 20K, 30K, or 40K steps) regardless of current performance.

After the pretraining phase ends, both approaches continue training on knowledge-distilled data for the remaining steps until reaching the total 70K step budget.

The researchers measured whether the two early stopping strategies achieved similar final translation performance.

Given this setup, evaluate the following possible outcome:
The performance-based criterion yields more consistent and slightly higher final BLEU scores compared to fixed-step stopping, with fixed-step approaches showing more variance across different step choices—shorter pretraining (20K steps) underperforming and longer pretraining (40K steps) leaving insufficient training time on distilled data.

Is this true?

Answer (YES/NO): NO